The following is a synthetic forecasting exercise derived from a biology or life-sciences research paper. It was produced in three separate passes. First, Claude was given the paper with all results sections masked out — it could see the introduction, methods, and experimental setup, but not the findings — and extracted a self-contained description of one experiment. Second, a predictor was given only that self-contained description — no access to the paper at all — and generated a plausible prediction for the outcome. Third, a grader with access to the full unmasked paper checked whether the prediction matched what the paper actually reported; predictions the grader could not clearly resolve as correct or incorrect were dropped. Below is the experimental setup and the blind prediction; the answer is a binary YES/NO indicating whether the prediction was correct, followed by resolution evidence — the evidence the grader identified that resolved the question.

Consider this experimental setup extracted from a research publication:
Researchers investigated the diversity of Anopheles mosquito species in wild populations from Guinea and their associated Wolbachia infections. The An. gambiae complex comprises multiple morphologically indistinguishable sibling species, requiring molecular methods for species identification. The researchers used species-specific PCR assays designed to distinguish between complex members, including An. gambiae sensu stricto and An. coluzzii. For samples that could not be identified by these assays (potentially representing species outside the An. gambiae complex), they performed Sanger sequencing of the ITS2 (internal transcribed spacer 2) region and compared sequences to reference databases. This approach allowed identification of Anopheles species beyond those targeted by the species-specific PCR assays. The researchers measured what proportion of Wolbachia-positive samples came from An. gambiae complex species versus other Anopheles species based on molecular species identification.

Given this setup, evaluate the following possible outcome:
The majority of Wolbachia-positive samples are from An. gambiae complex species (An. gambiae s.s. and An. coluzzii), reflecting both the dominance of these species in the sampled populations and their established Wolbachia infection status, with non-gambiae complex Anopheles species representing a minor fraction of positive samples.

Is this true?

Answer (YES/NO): NO